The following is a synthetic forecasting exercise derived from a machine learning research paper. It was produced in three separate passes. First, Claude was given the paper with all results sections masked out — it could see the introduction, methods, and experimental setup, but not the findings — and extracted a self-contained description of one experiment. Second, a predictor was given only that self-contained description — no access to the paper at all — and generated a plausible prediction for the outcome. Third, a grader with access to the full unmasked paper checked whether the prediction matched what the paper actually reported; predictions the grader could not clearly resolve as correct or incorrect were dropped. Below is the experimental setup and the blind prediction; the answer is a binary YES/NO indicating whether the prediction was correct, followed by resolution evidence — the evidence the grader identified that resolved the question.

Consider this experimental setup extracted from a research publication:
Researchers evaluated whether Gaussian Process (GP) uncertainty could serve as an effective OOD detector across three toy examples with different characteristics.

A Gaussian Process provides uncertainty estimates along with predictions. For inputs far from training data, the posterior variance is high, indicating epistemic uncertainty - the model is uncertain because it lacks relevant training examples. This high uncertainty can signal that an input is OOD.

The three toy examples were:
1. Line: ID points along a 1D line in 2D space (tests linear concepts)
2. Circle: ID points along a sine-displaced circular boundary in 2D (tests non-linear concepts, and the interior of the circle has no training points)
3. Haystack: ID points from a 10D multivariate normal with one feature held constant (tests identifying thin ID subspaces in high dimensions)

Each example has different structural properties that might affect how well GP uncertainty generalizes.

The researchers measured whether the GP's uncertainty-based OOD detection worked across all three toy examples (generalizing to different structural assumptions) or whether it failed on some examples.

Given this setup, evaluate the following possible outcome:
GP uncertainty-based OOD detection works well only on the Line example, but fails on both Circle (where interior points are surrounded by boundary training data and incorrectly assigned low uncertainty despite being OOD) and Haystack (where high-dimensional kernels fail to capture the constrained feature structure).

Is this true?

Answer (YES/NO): NO